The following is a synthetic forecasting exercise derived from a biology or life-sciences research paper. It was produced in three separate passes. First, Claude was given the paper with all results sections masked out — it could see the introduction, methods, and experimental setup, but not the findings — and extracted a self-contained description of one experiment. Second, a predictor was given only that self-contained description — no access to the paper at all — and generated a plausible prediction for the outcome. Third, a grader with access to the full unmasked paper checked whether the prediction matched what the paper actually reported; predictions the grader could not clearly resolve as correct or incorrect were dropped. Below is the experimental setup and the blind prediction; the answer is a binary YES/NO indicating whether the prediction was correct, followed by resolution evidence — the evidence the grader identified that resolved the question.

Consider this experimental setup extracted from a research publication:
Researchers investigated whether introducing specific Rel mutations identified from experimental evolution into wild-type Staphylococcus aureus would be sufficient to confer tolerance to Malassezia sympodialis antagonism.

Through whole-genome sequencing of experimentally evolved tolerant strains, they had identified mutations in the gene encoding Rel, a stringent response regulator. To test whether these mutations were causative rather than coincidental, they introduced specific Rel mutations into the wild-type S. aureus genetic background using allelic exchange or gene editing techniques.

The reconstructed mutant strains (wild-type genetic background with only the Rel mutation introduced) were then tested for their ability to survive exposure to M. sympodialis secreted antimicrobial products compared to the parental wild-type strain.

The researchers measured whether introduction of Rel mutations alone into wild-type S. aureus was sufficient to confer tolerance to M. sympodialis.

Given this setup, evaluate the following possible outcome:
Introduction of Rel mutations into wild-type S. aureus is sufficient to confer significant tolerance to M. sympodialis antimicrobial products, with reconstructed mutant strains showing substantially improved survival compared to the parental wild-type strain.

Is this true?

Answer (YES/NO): YES